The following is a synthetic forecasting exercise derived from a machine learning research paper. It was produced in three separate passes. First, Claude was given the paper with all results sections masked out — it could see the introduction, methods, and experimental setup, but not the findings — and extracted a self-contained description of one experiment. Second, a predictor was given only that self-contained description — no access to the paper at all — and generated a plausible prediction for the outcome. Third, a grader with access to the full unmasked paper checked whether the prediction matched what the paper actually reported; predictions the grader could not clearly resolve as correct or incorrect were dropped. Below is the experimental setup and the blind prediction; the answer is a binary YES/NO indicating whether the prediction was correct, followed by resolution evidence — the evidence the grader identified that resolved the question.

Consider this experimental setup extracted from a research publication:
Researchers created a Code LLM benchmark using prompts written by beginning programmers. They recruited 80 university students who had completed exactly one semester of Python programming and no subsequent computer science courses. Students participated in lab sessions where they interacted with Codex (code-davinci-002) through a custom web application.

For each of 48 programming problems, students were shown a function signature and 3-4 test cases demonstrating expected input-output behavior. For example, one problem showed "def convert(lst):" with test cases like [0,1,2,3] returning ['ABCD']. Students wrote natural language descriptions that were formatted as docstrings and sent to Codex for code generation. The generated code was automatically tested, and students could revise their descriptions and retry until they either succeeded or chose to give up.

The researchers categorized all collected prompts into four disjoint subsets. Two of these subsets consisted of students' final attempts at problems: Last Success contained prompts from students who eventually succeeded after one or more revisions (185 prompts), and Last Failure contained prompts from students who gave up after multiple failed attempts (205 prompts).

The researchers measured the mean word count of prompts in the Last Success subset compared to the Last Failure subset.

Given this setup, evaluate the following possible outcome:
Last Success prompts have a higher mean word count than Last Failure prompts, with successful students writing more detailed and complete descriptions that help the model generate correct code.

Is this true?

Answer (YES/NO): YES